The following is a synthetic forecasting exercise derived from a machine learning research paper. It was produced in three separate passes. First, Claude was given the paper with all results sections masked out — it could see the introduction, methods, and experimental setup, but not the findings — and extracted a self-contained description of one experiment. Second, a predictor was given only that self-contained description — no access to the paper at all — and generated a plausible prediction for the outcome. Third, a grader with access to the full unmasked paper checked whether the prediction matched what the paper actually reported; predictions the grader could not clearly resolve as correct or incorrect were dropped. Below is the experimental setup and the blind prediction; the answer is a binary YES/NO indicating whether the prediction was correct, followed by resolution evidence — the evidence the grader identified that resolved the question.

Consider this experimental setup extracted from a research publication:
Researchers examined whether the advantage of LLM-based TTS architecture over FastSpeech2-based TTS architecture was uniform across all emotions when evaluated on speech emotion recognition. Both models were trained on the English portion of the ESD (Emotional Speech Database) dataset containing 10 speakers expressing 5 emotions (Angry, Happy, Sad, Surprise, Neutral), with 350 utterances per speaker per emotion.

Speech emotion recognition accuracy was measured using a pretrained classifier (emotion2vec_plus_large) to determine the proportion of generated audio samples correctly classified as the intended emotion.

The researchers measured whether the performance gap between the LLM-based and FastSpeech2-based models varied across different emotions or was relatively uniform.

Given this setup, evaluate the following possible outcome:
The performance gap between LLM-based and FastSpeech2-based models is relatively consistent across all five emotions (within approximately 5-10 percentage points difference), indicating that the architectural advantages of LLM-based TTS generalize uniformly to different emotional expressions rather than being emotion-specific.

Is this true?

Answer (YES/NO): NO